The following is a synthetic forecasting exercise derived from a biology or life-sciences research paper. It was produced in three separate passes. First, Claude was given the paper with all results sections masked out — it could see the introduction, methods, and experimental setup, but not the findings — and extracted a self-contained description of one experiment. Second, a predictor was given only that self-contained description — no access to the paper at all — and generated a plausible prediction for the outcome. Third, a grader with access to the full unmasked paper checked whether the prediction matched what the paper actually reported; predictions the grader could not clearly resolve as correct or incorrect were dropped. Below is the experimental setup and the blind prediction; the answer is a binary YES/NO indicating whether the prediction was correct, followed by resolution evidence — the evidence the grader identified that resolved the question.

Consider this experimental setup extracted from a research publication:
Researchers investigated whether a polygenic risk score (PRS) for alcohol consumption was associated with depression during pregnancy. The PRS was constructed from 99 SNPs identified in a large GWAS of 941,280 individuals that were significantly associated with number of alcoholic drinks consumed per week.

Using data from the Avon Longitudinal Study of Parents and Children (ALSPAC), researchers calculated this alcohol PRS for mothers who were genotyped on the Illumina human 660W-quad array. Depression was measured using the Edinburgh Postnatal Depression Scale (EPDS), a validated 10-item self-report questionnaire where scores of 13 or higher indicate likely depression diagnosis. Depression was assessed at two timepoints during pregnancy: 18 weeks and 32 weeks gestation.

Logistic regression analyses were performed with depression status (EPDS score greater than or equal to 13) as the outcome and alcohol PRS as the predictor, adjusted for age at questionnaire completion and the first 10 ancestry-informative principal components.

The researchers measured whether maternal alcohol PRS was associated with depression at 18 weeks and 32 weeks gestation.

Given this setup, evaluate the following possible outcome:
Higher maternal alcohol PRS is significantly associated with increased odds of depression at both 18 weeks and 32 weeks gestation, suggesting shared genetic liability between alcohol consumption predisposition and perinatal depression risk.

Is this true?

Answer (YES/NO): NO